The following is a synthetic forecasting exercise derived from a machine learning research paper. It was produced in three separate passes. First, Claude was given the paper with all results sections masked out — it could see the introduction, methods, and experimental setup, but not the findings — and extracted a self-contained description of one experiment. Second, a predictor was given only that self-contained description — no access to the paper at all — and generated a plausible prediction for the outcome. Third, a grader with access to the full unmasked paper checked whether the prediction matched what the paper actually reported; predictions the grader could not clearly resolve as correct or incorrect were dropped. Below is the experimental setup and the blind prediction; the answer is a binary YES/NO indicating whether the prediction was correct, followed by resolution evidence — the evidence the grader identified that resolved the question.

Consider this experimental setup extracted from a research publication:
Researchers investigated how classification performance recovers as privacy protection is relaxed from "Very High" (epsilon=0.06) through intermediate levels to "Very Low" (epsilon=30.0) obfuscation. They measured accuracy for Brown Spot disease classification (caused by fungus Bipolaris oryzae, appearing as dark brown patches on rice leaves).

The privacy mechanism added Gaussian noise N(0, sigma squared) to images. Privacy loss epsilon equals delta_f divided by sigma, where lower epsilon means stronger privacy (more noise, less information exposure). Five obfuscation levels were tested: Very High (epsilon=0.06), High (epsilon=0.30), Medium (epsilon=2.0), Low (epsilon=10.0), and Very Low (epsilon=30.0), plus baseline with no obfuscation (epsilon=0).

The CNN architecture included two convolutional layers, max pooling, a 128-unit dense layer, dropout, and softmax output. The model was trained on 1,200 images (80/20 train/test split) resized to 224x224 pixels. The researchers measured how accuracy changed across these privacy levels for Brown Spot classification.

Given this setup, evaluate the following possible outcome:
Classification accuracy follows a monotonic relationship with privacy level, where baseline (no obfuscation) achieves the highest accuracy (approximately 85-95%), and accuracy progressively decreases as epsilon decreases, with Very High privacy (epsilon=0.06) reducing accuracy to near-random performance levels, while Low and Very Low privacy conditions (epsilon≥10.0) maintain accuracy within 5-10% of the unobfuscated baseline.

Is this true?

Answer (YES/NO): NO